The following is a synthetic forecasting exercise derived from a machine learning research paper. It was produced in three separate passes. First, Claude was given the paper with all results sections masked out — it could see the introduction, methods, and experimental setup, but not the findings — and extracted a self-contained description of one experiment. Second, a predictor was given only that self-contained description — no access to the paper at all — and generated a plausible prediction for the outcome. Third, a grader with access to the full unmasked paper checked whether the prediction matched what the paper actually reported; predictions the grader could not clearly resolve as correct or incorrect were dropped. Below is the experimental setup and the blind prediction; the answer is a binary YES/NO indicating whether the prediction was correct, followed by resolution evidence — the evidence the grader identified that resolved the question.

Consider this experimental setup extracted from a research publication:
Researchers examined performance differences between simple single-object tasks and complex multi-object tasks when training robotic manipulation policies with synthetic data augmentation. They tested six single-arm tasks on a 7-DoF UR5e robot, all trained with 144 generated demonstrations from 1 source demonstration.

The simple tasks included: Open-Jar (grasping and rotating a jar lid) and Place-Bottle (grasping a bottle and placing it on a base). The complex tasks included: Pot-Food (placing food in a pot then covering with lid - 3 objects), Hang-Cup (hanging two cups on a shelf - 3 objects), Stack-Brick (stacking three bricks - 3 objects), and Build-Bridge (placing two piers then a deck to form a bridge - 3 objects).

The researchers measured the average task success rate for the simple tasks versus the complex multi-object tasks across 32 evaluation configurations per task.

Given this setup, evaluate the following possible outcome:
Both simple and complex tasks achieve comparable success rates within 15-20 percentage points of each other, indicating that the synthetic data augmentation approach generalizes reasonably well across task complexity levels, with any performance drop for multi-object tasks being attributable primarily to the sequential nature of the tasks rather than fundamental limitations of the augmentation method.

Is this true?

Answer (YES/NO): YES